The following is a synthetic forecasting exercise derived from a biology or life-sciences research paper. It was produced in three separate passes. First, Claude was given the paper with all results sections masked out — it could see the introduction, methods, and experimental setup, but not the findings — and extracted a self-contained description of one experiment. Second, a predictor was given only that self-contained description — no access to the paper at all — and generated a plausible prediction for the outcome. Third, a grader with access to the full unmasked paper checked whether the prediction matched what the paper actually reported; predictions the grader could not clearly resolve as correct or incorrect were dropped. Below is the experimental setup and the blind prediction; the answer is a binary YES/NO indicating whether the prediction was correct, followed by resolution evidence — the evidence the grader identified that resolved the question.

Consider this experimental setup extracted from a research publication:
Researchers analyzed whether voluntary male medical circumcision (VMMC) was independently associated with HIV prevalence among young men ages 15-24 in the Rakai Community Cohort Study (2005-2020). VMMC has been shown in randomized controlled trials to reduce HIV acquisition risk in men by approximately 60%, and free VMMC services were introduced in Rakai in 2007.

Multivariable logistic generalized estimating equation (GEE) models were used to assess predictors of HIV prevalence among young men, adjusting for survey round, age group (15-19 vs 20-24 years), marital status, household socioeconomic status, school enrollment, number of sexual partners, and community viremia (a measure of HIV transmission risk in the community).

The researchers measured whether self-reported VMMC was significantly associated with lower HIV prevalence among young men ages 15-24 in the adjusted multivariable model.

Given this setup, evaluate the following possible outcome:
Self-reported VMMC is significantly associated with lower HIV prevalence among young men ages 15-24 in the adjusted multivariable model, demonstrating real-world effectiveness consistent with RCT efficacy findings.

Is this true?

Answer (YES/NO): YES